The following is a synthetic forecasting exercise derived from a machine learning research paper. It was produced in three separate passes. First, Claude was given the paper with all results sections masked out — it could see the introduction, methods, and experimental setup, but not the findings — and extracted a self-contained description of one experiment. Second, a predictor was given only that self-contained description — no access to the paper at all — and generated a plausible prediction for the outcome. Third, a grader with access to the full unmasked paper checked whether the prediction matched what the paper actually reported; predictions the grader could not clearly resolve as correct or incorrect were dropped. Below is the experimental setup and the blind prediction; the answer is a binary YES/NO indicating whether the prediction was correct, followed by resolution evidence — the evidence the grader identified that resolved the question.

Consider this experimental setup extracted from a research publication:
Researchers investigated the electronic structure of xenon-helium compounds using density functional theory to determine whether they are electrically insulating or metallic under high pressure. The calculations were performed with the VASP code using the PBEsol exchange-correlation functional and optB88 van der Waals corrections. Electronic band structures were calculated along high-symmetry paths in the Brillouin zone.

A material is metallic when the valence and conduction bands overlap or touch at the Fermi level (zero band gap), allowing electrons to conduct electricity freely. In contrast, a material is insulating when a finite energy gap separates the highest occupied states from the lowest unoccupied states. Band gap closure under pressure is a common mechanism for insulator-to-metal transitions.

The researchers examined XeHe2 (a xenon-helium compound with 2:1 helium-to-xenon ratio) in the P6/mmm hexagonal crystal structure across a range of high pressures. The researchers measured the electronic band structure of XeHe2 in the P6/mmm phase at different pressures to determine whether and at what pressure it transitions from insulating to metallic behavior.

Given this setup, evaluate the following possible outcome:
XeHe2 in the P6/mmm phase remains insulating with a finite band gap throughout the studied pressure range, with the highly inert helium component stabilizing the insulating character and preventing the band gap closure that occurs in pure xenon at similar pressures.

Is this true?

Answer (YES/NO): NO